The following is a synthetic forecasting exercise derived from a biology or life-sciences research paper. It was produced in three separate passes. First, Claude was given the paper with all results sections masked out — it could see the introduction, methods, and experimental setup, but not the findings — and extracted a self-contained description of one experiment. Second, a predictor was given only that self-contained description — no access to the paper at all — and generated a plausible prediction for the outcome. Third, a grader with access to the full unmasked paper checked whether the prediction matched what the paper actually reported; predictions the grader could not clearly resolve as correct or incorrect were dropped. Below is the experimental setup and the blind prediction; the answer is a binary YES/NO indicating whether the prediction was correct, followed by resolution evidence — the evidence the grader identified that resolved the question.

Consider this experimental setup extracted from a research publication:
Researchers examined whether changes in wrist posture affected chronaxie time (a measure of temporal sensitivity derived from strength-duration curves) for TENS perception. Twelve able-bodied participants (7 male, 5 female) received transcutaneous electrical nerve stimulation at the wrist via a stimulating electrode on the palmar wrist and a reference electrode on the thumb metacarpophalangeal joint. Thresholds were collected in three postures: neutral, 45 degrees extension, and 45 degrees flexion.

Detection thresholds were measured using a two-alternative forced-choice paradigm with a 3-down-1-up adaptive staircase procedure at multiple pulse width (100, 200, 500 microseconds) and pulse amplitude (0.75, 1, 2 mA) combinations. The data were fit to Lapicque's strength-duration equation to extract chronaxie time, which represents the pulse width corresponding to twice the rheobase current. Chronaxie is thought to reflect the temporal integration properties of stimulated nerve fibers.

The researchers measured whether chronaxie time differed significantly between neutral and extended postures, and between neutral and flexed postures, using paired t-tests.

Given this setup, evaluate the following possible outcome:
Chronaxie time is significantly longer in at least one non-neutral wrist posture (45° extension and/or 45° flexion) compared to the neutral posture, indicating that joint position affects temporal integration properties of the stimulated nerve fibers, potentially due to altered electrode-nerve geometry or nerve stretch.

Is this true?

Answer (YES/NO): NO